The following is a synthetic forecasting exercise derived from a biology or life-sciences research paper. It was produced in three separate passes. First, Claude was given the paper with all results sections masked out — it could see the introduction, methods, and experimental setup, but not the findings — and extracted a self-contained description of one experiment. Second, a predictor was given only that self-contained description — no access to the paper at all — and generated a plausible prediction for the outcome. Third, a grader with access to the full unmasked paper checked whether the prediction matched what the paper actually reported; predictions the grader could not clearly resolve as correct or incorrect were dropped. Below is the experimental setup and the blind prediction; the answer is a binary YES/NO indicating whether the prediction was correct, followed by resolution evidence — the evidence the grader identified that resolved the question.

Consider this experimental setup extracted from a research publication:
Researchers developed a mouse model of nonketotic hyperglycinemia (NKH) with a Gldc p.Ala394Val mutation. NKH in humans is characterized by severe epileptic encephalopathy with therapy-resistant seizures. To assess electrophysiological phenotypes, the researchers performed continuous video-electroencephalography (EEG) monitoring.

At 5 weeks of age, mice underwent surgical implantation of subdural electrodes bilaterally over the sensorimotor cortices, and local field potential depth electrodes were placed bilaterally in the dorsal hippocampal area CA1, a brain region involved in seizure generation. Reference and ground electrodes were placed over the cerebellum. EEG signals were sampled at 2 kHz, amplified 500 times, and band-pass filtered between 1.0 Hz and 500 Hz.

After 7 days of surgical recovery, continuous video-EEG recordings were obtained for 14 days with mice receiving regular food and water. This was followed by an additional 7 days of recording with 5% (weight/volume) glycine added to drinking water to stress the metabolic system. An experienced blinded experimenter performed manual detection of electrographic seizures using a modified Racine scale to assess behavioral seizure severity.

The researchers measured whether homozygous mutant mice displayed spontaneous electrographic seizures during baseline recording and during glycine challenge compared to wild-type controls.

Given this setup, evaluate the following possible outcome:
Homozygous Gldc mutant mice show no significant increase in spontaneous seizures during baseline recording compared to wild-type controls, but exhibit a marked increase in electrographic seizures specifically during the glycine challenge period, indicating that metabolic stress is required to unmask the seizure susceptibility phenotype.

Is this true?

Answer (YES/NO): NO